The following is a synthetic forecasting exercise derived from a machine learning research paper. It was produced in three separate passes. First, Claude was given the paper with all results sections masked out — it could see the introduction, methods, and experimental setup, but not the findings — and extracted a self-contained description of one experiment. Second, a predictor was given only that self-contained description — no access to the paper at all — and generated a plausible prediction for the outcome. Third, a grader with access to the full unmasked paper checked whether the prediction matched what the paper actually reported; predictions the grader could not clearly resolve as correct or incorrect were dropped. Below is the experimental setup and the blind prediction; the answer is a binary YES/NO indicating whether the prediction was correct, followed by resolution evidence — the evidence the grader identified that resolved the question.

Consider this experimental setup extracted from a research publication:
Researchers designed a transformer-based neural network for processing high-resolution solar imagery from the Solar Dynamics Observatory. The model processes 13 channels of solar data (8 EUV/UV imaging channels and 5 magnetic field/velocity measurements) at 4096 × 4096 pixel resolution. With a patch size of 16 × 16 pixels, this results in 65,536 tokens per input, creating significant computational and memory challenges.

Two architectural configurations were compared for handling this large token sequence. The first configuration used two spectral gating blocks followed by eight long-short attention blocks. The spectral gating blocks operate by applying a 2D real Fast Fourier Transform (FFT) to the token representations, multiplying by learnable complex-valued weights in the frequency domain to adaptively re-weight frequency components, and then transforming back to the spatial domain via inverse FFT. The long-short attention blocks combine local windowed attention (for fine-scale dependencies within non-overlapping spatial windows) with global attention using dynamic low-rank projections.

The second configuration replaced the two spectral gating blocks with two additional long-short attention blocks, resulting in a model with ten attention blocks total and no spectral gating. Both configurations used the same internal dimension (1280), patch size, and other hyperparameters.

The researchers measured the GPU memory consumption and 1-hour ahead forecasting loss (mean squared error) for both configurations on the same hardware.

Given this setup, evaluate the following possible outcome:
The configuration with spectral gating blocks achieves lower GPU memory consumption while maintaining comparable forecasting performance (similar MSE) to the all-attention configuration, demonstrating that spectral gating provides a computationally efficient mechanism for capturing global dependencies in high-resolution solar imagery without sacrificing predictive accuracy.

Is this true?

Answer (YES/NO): YES